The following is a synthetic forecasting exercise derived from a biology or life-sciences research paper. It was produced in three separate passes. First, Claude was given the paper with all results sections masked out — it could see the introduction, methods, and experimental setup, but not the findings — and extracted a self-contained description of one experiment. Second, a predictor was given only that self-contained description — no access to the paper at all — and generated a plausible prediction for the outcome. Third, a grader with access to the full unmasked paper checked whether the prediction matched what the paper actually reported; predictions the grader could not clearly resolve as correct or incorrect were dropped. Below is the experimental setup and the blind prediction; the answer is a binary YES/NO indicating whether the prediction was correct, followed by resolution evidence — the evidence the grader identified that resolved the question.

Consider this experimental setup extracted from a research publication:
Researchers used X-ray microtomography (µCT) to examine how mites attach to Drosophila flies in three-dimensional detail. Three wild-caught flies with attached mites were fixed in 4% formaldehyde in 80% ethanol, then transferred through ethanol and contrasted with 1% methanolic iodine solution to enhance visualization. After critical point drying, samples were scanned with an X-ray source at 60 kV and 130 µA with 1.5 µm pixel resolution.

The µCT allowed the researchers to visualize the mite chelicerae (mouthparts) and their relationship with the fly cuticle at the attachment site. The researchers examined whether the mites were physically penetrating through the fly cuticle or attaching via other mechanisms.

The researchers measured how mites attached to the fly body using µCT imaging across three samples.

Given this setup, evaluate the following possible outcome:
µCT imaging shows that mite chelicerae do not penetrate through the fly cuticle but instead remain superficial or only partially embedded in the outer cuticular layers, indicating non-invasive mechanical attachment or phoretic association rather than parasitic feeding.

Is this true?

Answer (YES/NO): NO